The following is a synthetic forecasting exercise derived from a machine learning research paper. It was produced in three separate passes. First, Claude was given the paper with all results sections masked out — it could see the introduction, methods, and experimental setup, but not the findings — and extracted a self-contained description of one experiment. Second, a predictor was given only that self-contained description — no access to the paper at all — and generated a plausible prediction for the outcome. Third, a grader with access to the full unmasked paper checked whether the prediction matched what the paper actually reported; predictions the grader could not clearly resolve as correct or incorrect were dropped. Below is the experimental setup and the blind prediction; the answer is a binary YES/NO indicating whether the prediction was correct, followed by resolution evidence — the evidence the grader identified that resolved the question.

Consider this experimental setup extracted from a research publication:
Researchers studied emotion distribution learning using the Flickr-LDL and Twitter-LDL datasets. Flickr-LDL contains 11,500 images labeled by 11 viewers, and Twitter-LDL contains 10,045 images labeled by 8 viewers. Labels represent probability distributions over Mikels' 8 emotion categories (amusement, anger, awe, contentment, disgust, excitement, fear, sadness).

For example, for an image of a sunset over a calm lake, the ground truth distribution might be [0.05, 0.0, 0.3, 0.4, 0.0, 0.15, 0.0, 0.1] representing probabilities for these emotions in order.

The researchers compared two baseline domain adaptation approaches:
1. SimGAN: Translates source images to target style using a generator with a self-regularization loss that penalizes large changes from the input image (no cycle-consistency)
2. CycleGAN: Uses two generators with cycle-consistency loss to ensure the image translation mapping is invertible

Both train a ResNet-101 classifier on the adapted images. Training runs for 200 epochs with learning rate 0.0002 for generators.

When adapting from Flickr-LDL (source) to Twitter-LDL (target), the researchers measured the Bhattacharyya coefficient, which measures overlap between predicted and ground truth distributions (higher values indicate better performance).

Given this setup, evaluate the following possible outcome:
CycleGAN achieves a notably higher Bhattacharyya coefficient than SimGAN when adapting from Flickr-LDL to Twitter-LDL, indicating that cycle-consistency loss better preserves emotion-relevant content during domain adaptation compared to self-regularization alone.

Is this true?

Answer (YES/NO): NO